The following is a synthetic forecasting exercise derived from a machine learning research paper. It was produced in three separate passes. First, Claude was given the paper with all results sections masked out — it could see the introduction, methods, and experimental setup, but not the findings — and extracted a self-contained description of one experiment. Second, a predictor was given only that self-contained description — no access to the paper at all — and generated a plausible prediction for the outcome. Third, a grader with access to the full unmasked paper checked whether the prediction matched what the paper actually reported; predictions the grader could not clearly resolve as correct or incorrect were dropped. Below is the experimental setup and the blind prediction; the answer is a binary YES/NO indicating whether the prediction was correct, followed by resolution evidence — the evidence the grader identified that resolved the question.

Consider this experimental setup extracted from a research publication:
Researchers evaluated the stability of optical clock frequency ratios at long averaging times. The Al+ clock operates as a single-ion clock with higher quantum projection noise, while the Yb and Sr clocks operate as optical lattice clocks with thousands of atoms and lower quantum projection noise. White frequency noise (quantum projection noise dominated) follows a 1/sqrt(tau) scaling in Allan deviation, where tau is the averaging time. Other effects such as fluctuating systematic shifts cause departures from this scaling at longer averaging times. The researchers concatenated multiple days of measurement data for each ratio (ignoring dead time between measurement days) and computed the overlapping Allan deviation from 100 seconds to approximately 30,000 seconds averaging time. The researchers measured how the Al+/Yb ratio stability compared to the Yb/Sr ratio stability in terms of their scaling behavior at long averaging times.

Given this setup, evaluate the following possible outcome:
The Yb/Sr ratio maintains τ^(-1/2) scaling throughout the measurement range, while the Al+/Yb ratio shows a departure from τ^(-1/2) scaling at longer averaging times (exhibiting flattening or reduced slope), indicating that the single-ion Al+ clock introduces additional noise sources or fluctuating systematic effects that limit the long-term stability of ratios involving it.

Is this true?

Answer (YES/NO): NO